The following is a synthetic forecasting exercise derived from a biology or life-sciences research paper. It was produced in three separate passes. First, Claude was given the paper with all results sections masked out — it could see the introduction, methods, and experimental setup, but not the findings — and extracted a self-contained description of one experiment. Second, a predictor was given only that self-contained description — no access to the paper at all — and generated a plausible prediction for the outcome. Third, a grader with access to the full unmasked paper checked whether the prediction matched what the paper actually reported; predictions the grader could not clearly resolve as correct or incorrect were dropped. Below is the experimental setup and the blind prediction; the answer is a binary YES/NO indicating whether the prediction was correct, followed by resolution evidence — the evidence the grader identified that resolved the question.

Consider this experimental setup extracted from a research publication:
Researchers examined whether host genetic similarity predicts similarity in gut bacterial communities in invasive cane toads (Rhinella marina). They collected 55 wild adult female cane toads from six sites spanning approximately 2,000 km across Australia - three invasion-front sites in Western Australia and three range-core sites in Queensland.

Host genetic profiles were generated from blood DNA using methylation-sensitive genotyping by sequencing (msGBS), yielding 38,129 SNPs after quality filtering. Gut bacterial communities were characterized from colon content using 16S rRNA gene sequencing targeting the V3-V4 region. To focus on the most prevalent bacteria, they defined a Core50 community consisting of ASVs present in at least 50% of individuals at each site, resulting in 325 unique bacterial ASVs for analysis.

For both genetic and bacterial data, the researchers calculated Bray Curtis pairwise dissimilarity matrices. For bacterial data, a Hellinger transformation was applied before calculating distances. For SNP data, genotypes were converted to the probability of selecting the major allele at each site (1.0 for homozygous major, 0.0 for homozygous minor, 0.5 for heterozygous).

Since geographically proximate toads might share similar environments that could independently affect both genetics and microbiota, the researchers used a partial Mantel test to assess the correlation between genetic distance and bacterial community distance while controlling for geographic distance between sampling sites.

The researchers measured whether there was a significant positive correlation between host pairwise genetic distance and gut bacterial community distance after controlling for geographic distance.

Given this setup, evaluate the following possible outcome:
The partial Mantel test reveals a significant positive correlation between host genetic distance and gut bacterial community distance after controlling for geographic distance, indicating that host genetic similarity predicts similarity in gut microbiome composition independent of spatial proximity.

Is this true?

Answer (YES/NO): NO